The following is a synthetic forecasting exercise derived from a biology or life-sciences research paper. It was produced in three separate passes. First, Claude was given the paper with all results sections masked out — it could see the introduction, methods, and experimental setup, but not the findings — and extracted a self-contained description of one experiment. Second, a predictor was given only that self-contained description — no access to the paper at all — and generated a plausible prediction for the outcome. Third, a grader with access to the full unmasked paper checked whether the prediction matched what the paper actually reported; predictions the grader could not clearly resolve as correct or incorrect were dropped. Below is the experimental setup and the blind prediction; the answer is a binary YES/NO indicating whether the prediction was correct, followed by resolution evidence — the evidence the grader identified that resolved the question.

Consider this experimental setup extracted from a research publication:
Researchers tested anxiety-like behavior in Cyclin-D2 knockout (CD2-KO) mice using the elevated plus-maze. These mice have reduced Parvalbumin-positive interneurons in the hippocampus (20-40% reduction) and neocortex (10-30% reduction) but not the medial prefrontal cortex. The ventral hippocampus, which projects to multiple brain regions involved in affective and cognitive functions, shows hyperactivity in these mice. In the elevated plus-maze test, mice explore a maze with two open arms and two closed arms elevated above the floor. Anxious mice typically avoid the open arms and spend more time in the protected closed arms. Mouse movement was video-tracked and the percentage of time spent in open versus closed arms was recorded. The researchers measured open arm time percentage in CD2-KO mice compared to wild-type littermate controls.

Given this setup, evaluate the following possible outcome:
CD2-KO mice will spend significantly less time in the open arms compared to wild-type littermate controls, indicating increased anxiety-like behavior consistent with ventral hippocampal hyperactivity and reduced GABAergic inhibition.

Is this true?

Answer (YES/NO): NO